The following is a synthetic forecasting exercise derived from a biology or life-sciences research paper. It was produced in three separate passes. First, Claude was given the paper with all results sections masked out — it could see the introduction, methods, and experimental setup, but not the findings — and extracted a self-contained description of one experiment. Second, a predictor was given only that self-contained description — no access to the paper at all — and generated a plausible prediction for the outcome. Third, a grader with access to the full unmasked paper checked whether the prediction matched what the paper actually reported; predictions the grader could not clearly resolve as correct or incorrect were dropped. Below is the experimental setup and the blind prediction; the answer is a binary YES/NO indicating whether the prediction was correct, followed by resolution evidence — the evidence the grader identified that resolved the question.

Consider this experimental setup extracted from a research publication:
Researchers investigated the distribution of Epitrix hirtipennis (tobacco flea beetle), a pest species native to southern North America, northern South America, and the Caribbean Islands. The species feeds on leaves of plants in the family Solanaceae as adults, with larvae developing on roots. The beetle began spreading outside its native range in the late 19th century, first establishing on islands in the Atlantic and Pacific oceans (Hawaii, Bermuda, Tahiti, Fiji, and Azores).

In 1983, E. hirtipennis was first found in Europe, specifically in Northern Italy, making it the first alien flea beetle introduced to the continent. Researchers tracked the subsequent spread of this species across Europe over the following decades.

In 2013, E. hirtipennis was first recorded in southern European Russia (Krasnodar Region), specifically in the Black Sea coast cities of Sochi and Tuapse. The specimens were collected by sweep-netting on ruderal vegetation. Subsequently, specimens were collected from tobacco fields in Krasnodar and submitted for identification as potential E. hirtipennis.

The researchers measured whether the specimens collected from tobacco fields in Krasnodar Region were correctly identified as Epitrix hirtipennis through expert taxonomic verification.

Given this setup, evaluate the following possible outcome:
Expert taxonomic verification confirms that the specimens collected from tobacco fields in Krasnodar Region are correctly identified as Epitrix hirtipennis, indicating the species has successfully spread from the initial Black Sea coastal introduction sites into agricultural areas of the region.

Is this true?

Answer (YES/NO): NO